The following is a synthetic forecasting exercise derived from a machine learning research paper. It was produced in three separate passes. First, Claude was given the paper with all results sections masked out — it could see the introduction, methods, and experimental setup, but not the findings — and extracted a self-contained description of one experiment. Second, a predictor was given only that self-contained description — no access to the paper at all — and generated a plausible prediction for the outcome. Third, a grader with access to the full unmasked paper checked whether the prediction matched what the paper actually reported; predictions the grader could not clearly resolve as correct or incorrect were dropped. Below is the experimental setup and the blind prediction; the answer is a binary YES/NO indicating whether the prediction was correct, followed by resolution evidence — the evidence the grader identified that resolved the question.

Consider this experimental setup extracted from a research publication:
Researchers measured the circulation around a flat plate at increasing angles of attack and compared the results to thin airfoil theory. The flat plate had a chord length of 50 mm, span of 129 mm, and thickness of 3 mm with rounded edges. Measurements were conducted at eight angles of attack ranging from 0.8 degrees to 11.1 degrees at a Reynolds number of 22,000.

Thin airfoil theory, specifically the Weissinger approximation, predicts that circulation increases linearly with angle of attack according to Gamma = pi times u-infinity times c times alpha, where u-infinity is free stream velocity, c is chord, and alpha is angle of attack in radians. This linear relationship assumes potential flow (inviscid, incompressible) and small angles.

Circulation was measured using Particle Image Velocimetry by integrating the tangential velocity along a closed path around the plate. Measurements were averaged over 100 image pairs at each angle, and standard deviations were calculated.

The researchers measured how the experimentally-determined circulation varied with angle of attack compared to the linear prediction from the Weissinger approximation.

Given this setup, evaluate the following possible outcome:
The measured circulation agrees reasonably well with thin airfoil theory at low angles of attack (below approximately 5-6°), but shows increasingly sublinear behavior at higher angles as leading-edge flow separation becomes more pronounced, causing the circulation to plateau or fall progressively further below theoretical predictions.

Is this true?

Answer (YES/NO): NO